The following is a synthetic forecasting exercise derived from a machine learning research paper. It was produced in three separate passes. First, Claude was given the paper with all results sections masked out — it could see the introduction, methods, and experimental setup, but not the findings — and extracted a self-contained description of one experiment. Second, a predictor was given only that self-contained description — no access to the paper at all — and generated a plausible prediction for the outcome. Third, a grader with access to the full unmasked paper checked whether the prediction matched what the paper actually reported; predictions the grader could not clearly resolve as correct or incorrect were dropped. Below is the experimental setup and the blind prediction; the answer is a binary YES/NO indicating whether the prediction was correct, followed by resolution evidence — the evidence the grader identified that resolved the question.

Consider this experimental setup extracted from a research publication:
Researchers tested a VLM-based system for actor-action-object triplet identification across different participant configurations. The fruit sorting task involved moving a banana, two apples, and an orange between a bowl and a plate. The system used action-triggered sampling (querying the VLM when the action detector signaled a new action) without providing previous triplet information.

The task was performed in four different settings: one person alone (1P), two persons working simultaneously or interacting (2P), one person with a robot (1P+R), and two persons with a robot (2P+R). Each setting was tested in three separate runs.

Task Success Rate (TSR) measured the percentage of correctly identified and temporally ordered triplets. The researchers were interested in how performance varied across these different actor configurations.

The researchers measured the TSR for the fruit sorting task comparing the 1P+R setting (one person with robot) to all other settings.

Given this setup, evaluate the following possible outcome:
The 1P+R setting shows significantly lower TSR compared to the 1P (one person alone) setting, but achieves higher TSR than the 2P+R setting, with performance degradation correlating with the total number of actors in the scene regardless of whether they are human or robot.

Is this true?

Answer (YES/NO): NO